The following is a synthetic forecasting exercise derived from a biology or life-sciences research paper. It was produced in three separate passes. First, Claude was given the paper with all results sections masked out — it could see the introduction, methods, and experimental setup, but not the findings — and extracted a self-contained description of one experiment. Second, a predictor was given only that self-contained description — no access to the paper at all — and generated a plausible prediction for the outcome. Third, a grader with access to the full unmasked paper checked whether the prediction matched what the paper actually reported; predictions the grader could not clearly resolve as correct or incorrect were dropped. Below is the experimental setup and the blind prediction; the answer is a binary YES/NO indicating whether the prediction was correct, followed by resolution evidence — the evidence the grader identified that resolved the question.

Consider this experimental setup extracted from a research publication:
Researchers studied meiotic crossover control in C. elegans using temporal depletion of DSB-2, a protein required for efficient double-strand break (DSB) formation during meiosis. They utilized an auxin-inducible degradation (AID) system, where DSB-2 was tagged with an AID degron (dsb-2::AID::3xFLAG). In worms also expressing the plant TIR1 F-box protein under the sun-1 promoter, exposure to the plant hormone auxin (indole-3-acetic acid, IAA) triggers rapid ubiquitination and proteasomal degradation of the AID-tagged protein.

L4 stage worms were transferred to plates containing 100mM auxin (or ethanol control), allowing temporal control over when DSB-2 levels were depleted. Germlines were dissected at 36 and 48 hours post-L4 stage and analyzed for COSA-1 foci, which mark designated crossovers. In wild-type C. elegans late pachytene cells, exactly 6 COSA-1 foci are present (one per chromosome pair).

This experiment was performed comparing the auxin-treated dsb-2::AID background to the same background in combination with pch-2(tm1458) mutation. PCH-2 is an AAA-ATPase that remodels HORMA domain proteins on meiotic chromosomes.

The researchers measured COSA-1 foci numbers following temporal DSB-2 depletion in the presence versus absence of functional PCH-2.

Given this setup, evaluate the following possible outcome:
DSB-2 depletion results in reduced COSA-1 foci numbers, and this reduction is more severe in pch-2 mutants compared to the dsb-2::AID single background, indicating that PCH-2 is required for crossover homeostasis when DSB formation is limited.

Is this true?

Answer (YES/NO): YES